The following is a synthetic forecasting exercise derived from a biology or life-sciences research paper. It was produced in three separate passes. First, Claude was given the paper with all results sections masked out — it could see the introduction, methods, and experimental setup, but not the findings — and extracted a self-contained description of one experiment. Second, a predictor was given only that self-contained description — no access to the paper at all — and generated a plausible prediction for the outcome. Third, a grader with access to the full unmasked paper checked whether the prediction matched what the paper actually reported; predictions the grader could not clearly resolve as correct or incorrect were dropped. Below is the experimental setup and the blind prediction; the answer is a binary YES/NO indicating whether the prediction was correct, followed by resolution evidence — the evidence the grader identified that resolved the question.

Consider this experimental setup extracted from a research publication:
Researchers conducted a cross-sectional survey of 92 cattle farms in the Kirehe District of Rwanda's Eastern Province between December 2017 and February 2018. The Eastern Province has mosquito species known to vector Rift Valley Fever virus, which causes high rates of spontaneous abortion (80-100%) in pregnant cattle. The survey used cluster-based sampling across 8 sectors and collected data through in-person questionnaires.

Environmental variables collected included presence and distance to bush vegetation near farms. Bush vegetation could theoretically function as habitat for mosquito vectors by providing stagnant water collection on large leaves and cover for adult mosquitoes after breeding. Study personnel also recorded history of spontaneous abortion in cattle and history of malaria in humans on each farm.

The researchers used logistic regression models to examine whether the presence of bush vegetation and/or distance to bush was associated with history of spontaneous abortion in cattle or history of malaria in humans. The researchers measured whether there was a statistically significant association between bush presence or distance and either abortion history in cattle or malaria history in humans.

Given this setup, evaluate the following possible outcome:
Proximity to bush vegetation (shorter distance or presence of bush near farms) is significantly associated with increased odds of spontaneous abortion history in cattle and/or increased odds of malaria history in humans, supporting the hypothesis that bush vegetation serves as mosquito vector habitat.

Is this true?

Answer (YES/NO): NO